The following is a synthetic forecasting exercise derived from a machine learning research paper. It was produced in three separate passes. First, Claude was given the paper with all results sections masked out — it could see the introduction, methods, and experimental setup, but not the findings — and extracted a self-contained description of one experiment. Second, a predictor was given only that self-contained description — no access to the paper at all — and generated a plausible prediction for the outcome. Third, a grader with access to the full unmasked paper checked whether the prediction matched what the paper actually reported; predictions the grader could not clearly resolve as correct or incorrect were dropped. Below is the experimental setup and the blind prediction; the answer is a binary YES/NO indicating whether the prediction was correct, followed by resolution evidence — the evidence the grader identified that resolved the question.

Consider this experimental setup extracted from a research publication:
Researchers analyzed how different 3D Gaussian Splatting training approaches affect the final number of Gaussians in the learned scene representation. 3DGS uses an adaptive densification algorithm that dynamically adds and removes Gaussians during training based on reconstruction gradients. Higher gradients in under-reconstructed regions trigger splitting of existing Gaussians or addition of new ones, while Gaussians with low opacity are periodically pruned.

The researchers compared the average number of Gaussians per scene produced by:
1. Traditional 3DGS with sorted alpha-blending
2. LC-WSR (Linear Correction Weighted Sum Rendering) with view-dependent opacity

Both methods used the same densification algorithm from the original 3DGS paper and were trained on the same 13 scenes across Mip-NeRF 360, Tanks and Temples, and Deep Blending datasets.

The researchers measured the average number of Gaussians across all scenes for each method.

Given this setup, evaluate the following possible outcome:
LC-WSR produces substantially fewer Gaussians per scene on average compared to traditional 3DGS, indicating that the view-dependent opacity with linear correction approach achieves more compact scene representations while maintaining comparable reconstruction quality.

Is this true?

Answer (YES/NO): YES